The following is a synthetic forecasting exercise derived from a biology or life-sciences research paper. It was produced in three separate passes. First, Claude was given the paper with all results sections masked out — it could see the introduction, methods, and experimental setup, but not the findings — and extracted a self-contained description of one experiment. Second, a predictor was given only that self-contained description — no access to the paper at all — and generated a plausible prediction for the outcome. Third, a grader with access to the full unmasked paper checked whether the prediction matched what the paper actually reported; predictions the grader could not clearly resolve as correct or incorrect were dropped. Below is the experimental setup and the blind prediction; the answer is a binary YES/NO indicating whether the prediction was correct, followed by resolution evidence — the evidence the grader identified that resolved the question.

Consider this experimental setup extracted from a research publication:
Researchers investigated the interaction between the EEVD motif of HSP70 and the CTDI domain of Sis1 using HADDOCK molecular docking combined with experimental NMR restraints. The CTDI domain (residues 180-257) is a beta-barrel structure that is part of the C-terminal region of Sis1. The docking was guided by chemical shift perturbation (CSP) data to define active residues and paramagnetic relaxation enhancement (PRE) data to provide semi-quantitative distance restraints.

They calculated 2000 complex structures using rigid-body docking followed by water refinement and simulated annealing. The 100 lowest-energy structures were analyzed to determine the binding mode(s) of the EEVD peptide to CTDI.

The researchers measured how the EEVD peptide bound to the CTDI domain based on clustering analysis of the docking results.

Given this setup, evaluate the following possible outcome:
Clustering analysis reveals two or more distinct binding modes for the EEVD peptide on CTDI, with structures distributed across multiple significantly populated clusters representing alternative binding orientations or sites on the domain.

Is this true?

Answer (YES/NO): YES